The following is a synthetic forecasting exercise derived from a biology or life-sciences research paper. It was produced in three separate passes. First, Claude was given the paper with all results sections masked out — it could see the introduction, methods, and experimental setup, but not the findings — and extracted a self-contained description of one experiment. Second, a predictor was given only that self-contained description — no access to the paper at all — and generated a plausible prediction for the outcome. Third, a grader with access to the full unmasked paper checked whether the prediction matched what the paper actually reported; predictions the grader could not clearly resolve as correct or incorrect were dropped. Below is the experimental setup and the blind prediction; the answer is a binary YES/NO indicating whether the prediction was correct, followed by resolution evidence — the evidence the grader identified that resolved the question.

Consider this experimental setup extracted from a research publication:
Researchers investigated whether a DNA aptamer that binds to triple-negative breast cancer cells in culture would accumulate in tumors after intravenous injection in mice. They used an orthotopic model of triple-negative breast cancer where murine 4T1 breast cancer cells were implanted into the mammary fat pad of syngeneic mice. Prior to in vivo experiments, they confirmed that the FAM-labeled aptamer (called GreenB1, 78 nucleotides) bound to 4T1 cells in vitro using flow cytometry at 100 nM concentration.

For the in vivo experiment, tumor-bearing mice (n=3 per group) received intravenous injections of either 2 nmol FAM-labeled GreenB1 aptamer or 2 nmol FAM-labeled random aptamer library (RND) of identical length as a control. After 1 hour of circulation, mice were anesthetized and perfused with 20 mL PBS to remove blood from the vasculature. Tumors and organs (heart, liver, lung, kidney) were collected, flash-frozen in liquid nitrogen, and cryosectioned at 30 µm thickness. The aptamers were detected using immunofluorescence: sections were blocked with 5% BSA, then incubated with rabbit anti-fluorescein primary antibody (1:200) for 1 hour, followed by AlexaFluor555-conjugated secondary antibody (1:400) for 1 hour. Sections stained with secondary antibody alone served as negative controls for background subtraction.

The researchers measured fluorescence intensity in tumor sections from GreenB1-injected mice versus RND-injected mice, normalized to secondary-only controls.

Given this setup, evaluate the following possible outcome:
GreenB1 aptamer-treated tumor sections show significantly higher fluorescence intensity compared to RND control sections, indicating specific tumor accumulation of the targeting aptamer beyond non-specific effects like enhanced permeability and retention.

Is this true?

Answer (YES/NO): YES